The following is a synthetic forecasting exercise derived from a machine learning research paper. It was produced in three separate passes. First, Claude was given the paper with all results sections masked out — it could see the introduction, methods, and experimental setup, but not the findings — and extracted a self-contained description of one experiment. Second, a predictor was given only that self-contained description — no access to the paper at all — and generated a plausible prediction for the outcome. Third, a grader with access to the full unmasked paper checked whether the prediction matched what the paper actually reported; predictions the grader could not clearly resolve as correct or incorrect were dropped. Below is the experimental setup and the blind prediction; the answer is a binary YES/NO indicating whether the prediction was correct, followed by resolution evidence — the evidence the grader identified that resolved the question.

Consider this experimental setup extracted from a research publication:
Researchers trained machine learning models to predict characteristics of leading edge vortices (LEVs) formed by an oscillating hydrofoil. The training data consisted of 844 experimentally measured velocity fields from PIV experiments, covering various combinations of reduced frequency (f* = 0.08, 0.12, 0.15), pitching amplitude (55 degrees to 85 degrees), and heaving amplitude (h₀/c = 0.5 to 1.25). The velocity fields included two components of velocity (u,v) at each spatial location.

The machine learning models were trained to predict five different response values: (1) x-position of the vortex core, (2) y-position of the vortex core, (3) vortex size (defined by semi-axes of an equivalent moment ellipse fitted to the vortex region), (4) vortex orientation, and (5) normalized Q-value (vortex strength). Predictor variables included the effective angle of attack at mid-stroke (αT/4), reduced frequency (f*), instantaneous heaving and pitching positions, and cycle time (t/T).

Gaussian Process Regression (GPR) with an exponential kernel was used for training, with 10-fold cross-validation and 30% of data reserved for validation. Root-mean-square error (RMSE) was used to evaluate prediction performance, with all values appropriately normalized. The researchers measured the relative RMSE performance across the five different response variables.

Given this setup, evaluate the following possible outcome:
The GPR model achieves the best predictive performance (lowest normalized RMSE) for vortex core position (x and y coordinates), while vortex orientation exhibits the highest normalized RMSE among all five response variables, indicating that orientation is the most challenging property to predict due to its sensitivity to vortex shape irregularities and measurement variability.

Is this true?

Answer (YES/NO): NO